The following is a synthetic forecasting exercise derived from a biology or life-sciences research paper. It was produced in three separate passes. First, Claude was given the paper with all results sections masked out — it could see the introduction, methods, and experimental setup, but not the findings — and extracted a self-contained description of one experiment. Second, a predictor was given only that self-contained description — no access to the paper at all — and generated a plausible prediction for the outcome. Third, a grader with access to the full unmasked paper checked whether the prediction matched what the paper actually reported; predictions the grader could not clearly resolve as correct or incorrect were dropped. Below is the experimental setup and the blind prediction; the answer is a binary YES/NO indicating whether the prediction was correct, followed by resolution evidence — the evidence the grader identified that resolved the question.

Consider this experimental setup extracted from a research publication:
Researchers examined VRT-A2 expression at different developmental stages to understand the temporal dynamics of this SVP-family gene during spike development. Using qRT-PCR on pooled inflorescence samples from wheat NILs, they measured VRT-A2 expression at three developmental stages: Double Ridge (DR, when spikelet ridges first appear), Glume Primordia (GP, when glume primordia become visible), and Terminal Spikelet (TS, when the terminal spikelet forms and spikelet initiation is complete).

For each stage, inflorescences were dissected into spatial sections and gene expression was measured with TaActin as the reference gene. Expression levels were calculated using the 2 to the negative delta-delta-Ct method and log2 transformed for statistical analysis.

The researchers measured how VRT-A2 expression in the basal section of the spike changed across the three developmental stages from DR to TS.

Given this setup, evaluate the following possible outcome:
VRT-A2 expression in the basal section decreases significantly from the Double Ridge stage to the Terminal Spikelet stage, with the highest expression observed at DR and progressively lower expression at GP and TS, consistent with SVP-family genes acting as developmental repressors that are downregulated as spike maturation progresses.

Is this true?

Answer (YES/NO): YES